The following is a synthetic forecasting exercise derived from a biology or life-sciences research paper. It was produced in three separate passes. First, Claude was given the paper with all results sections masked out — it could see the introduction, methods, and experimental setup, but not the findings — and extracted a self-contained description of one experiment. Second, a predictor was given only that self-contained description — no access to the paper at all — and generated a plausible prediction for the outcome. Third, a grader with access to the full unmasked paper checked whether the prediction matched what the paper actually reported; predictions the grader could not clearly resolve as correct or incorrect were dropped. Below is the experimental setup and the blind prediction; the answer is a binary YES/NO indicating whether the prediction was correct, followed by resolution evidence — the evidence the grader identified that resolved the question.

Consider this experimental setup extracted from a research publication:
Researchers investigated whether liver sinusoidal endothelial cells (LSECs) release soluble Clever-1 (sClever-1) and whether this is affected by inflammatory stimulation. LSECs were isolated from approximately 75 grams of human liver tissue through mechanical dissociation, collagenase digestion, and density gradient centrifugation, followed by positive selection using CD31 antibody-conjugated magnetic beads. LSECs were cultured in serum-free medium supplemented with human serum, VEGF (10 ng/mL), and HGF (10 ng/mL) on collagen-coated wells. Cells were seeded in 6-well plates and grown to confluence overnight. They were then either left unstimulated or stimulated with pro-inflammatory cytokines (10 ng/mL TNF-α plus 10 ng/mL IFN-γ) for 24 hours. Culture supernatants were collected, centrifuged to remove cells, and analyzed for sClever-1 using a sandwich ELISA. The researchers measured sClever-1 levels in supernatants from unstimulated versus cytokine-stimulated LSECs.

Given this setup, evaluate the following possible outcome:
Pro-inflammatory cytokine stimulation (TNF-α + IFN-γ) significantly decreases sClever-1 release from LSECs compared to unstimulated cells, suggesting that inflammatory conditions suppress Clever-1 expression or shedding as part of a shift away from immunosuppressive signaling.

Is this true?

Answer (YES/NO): NO